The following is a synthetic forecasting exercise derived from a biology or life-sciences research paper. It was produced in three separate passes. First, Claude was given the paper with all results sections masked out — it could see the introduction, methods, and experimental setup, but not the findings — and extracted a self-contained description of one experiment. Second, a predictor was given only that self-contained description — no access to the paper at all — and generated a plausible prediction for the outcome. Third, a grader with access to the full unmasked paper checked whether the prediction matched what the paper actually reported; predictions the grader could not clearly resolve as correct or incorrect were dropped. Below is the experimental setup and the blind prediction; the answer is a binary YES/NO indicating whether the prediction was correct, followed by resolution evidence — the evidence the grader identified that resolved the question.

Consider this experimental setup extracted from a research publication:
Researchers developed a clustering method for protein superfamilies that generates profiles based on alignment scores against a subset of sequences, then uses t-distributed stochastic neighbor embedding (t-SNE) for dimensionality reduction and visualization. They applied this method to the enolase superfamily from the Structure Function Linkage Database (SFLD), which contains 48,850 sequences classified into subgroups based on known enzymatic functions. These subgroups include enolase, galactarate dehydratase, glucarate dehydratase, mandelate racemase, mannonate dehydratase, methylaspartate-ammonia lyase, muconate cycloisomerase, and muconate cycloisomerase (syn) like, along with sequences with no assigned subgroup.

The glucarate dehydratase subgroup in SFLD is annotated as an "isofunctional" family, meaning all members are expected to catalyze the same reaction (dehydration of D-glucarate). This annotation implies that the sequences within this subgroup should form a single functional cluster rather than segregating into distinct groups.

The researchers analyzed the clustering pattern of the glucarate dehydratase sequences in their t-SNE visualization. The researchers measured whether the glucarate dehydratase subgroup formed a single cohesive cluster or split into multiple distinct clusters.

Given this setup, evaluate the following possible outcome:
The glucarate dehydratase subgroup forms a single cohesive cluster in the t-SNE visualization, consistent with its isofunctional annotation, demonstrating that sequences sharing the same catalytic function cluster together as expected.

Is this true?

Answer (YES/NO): NO